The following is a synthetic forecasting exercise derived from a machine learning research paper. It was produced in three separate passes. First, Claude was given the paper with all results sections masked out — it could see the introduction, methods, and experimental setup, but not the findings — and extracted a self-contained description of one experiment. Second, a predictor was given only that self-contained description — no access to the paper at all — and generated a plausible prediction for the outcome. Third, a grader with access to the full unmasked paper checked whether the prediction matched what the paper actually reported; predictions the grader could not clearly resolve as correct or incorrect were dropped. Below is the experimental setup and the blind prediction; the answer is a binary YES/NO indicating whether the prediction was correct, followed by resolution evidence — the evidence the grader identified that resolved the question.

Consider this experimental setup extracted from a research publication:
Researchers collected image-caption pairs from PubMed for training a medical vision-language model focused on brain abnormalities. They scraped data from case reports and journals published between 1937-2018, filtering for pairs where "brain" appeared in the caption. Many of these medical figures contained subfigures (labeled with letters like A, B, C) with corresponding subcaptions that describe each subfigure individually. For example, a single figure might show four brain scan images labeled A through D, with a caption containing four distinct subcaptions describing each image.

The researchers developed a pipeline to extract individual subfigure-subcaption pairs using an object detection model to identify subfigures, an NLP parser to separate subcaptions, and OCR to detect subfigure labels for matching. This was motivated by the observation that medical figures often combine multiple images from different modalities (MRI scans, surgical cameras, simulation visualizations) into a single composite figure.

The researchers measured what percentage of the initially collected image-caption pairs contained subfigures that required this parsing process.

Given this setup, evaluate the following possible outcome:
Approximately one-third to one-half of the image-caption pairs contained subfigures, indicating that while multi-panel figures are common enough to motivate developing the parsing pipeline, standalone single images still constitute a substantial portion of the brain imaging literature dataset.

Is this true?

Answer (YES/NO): YES